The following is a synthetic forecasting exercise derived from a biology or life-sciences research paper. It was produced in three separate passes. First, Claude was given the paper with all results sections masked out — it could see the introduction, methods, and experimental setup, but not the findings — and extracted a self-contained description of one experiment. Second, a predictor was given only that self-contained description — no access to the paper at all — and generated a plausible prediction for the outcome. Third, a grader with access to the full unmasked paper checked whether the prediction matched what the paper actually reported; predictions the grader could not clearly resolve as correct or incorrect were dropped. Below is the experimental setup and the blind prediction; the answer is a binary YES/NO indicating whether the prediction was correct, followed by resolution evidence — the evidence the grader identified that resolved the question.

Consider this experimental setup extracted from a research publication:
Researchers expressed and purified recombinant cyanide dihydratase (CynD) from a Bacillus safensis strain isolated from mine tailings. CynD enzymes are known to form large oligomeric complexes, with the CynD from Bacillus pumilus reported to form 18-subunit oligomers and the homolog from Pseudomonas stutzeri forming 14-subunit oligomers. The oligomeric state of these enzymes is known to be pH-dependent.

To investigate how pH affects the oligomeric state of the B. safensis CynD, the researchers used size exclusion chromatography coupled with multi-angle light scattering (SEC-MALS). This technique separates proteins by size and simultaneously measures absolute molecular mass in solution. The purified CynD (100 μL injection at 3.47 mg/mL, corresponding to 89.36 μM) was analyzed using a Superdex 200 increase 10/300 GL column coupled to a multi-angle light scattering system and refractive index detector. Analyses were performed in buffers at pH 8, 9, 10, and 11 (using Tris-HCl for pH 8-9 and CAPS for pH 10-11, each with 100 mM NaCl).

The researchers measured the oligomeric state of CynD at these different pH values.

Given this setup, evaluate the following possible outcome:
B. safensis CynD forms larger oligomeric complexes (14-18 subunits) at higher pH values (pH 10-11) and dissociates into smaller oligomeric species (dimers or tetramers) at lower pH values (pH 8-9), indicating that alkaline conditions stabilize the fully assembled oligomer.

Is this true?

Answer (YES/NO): NO